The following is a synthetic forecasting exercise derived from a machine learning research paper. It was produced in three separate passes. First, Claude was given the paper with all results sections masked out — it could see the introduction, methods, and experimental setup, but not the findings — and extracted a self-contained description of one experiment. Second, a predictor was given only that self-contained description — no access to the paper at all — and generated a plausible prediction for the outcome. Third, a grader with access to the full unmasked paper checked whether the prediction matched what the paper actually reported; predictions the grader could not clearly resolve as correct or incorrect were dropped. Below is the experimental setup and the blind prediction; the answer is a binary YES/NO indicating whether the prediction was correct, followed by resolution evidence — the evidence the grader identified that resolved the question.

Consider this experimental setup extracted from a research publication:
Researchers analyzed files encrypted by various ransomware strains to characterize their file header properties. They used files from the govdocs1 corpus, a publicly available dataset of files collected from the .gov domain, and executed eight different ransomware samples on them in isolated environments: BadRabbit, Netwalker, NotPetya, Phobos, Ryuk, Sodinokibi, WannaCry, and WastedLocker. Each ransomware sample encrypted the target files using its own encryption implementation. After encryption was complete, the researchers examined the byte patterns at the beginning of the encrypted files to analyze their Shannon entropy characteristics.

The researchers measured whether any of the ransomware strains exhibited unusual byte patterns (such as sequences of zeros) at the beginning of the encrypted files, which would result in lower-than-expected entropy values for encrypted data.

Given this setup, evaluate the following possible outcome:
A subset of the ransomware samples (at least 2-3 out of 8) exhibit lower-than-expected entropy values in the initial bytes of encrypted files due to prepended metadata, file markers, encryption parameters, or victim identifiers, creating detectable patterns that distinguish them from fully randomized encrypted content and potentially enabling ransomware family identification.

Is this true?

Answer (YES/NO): NO